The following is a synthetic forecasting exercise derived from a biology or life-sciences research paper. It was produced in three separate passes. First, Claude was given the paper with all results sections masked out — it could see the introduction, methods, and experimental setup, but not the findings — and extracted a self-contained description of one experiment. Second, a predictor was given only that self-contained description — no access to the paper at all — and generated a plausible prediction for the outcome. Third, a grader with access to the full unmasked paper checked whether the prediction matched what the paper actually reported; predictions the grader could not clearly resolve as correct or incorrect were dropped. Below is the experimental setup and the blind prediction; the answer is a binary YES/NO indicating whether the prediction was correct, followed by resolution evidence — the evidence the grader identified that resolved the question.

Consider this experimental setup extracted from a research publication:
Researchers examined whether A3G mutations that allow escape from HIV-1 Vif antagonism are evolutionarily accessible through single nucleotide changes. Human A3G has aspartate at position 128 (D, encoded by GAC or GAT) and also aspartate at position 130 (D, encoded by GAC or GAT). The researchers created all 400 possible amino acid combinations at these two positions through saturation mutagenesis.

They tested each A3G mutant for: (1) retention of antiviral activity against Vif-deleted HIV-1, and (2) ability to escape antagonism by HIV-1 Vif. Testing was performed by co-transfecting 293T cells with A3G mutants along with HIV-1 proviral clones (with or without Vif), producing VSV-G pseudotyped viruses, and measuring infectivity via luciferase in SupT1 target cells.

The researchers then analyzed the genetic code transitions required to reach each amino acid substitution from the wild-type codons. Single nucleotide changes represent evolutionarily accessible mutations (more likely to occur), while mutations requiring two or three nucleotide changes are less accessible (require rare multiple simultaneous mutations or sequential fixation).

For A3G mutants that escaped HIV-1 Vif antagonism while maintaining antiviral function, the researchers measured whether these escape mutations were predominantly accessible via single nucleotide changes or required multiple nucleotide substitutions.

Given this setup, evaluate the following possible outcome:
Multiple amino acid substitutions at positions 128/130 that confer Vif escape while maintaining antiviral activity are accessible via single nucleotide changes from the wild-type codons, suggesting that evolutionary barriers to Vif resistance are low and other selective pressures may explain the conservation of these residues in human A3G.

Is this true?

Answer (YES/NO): NO